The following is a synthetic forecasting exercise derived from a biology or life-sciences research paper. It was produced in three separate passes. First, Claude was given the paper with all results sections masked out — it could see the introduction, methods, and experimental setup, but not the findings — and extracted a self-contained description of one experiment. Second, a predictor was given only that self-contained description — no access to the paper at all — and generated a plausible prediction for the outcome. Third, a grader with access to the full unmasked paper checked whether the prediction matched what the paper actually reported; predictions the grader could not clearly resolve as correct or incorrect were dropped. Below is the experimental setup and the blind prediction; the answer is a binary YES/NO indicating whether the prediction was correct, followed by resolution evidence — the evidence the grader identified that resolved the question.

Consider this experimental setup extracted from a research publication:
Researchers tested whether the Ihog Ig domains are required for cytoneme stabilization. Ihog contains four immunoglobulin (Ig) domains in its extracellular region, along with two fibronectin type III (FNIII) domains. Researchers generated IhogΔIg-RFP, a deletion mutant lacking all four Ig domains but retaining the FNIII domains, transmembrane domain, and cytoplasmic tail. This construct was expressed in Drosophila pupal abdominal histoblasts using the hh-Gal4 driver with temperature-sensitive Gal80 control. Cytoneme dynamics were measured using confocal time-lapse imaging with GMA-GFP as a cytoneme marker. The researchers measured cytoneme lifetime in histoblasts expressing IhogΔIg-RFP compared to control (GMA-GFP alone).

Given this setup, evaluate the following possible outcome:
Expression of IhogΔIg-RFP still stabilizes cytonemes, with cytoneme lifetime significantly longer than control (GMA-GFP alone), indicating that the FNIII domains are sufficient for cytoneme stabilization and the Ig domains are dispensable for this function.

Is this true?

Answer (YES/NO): NO